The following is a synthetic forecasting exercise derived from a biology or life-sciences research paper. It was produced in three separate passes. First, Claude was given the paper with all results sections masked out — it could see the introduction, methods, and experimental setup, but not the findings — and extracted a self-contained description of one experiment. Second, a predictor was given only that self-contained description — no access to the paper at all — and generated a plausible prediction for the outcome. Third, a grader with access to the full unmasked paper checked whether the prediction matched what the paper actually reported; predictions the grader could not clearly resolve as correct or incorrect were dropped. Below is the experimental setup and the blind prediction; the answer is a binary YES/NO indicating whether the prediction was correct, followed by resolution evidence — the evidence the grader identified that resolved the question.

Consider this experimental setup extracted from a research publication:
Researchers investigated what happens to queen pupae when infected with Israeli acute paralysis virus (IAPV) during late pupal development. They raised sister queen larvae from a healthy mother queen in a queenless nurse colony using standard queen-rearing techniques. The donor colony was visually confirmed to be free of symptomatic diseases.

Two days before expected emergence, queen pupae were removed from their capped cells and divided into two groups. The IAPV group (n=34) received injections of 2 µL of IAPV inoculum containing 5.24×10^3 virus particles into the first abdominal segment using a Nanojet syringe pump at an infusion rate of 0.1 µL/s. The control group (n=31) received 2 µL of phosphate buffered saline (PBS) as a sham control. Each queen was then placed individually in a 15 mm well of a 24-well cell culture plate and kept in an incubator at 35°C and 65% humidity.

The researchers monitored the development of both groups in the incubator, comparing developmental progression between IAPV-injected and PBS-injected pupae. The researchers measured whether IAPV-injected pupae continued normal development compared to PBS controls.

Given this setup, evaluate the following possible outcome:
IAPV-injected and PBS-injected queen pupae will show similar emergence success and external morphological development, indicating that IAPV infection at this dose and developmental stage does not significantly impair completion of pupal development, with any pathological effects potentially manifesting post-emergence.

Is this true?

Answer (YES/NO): NO